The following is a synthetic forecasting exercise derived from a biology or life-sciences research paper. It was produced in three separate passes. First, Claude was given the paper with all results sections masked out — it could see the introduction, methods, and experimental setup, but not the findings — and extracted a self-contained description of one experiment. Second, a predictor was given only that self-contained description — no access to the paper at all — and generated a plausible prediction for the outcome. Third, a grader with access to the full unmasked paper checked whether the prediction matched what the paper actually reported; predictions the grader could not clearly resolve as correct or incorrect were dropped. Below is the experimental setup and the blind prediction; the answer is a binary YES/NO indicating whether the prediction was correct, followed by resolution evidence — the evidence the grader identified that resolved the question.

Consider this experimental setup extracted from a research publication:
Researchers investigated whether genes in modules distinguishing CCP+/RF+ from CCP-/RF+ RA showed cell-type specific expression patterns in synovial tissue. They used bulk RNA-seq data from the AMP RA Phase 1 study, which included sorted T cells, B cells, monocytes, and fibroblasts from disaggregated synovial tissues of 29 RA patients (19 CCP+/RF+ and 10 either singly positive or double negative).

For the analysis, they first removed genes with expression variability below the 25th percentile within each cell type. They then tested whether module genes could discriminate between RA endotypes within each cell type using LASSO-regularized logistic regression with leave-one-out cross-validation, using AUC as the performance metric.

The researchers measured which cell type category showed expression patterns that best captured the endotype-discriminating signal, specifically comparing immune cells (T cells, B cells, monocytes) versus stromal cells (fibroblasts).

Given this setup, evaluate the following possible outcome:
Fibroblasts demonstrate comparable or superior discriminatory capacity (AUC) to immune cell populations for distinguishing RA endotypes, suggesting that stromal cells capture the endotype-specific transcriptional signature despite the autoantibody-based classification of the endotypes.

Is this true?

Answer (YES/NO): NO